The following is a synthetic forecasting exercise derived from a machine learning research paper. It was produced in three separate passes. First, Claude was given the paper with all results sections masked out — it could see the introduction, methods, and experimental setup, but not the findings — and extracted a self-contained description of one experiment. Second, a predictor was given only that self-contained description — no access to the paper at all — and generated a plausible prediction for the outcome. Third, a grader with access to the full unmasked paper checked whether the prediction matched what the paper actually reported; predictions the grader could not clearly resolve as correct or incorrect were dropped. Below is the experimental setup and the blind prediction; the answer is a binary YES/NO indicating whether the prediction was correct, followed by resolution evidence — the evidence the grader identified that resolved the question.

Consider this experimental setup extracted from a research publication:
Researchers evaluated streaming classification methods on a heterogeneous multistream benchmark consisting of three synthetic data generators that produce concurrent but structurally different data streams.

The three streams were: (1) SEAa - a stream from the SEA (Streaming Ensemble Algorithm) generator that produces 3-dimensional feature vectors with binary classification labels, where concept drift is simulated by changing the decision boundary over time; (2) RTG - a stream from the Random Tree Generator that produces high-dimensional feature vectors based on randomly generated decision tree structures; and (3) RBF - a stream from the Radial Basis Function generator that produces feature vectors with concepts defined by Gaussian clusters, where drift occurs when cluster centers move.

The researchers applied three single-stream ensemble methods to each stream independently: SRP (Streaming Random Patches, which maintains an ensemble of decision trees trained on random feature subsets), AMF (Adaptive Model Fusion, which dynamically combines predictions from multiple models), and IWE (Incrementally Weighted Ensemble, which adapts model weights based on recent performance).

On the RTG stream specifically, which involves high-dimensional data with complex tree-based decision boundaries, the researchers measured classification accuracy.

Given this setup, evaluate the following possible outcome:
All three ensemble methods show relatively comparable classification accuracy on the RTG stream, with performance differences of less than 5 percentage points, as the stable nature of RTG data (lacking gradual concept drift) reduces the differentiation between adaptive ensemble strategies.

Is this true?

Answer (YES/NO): NO